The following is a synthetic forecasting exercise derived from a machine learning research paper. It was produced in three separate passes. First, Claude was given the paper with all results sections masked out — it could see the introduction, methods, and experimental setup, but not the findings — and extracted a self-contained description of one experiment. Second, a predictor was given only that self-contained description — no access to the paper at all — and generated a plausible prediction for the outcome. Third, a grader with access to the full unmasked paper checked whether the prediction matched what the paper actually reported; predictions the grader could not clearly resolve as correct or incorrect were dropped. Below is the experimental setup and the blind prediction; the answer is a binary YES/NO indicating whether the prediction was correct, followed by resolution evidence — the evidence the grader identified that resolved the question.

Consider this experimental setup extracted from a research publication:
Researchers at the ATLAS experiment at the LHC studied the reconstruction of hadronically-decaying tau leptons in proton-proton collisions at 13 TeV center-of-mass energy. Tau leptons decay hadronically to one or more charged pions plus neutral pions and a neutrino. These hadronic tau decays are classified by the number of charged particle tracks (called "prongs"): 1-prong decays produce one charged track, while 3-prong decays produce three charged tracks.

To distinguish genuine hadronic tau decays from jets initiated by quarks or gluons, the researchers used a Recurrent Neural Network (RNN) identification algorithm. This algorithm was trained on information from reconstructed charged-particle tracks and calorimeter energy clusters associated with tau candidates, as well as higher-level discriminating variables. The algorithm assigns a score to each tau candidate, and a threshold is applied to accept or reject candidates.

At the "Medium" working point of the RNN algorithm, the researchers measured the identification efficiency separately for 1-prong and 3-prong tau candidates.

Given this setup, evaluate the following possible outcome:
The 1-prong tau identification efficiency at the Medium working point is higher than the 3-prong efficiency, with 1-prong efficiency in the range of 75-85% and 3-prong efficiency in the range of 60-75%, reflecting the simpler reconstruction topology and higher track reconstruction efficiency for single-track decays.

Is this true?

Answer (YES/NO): YES